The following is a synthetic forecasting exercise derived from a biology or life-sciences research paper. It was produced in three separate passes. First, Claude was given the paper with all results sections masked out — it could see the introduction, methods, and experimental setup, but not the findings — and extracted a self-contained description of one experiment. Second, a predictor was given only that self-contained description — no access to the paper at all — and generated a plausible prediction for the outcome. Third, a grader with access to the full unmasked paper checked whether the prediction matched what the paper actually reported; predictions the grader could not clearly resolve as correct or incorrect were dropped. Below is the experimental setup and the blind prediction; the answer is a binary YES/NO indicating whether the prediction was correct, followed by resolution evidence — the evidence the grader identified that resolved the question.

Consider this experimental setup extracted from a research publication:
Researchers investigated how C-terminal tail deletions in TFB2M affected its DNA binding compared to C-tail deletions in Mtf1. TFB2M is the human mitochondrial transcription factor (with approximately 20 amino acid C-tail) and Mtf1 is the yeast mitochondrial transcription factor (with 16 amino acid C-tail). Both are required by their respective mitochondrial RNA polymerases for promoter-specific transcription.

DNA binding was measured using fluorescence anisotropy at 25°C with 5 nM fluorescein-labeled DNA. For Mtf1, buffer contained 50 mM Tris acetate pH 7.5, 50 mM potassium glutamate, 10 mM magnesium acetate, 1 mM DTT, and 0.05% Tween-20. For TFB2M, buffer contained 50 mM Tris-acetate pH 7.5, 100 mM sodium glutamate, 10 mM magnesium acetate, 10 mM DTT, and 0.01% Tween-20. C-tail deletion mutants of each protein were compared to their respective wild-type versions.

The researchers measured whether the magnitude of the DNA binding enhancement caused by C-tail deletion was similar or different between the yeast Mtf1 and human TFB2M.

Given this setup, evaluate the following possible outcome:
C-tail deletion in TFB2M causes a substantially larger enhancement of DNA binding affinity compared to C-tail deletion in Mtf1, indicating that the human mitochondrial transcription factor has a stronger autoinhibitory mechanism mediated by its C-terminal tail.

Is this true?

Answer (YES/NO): NO